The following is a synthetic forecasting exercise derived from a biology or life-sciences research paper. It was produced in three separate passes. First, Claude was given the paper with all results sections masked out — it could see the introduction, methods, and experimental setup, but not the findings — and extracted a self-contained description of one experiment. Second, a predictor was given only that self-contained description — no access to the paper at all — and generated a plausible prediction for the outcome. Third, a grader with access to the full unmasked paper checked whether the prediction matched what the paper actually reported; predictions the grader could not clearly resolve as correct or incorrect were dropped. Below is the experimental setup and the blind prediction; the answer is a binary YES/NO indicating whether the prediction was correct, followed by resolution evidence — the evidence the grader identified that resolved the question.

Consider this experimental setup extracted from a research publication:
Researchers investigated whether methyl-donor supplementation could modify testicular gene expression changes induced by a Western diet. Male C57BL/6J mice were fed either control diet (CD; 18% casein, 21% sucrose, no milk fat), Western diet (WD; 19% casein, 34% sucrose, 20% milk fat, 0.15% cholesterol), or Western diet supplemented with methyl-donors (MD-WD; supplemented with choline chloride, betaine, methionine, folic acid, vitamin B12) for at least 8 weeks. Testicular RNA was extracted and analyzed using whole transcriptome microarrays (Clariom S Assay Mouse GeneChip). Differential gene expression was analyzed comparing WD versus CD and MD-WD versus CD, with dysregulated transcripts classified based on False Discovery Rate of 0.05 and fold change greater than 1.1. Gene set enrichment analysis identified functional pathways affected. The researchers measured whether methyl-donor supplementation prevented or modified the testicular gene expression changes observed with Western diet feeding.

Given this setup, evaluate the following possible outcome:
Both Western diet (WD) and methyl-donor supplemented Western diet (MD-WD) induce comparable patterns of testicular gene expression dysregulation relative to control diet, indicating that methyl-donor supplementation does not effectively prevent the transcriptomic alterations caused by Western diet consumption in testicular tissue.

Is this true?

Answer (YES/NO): NO